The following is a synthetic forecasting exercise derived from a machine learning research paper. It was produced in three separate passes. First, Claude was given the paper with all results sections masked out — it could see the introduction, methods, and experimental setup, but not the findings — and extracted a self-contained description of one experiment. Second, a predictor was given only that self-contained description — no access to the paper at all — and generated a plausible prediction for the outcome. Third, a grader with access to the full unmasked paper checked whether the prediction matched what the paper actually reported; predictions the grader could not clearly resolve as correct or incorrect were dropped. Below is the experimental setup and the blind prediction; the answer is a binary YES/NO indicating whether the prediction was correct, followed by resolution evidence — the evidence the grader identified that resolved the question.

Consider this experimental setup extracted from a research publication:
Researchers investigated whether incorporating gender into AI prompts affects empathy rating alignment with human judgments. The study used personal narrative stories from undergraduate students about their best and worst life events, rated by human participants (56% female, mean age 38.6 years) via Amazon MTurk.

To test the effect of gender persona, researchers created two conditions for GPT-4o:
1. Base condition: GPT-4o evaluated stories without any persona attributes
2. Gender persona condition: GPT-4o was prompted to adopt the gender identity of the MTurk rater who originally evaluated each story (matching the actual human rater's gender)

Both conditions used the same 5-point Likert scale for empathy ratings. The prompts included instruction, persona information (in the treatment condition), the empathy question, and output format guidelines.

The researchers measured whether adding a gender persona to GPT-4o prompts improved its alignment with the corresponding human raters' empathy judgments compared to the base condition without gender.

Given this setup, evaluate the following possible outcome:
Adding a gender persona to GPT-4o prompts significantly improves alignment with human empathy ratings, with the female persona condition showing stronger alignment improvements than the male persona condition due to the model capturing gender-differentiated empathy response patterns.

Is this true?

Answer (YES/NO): NO